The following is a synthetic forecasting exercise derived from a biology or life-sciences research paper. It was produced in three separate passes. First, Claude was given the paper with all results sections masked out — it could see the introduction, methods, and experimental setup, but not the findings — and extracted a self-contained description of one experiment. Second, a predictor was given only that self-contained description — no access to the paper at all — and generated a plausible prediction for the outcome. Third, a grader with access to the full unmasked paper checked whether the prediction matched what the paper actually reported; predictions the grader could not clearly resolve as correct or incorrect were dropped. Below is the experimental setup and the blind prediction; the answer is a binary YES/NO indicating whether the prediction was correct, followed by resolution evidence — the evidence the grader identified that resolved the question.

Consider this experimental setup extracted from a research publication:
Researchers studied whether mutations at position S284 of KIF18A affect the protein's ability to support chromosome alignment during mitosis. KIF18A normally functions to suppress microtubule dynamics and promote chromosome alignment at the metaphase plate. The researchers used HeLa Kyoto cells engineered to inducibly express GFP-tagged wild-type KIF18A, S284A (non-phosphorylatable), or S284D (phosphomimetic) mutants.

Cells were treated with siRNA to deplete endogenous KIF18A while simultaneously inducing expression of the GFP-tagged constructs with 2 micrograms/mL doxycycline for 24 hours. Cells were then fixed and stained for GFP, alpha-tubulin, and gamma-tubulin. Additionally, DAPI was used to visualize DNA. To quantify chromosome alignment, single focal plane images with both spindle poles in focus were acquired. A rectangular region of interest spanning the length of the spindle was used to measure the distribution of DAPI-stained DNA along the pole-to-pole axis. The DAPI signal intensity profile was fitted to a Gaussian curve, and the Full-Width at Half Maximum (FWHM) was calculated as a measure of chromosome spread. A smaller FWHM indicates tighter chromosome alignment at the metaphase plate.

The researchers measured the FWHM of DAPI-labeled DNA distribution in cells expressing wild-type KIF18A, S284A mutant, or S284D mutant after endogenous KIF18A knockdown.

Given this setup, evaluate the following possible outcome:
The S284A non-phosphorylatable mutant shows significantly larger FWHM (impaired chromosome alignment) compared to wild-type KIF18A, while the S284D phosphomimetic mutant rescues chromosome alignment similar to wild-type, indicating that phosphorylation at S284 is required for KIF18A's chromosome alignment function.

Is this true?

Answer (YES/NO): NO